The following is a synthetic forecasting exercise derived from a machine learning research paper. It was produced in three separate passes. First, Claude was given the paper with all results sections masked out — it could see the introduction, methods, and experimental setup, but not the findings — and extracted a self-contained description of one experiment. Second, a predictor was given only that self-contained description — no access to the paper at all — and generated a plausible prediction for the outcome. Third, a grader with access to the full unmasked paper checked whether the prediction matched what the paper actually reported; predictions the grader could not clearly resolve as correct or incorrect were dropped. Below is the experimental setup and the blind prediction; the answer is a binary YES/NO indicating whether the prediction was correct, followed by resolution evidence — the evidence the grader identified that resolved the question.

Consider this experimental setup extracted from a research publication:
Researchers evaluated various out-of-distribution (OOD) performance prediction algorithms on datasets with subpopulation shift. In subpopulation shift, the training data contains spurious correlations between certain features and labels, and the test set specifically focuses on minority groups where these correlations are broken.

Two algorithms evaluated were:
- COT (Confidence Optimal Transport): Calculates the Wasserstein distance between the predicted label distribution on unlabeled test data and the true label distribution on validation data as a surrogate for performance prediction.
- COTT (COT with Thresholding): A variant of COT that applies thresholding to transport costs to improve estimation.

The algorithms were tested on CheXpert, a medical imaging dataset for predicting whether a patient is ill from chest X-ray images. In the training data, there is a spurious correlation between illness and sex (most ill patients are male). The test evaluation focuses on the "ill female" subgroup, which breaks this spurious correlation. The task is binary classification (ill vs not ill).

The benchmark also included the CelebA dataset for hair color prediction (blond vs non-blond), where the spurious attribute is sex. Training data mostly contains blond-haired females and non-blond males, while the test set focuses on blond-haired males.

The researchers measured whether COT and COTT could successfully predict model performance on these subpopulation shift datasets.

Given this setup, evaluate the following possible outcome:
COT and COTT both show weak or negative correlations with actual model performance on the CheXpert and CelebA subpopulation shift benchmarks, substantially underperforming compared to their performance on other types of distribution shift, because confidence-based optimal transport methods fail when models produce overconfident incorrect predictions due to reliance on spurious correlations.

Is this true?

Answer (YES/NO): YES